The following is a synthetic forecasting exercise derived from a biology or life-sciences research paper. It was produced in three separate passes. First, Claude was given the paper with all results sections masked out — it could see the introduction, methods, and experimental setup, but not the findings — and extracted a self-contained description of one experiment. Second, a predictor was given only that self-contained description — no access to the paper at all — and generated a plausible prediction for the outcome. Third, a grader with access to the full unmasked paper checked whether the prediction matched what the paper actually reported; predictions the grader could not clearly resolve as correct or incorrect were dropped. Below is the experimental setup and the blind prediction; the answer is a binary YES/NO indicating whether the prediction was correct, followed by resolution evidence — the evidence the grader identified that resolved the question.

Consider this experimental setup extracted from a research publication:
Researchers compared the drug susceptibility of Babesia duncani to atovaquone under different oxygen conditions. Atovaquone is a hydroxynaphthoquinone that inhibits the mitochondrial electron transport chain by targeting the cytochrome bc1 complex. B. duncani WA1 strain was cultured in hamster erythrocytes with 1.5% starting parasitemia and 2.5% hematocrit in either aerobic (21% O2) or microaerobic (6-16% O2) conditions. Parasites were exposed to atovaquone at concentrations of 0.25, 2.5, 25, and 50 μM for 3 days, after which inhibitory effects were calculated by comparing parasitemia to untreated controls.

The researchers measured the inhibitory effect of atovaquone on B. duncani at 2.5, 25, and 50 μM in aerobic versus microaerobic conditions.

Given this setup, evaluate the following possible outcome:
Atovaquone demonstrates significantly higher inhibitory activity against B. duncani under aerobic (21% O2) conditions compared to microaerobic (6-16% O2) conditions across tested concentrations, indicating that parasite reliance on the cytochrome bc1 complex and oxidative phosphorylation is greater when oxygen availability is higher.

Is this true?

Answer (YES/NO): NO